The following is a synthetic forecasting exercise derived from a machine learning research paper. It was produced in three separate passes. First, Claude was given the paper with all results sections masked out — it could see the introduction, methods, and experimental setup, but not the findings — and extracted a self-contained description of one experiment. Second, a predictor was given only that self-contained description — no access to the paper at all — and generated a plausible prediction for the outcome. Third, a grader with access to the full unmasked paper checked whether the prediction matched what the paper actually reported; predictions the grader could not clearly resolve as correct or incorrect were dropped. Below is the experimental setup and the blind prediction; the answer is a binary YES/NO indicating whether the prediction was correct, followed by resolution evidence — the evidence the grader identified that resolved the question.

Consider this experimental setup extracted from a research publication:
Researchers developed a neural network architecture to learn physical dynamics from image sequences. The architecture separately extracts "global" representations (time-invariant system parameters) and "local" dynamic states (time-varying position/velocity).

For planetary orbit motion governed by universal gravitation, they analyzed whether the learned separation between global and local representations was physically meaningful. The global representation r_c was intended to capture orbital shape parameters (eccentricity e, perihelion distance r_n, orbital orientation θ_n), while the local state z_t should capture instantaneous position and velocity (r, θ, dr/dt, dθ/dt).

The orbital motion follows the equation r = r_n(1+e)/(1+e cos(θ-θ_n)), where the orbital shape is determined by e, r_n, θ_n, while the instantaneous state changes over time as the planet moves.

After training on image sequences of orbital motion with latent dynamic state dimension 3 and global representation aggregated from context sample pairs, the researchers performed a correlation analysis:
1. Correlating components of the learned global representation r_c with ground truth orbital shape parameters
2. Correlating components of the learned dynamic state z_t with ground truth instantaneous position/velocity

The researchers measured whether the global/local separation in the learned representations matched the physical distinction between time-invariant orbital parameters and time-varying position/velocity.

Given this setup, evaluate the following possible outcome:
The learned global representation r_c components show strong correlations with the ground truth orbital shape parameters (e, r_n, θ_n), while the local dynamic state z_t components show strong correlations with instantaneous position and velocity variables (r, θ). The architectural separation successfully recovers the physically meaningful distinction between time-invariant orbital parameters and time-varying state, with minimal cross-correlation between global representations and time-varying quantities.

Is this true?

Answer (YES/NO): NO